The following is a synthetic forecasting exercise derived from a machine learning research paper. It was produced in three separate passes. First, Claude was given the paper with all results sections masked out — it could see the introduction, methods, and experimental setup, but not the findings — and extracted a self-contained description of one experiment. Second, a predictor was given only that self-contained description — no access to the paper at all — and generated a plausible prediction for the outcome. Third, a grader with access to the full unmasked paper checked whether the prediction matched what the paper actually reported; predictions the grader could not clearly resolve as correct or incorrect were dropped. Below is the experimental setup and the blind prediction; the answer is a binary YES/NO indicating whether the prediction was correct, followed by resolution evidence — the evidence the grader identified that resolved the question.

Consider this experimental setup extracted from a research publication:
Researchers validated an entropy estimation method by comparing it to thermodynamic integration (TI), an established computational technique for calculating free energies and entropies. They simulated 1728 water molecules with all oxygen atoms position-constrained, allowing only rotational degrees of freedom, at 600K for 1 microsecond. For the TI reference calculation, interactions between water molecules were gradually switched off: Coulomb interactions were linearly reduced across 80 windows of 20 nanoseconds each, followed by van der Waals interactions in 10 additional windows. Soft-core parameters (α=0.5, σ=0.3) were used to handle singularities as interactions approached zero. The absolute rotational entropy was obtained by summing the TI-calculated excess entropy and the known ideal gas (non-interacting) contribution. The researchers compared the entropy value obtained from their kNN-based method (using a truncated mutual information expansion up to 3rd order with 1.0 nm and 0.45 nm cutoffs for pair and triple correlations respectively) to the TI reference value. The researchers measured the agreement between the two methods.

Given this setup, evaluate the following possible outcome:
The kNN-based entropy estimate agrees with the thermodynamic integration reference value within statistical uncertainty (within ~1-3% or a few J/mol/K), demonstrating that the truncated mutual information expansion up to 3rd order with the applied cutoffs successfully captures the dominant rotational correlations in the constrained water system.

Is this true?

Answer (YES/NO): NO